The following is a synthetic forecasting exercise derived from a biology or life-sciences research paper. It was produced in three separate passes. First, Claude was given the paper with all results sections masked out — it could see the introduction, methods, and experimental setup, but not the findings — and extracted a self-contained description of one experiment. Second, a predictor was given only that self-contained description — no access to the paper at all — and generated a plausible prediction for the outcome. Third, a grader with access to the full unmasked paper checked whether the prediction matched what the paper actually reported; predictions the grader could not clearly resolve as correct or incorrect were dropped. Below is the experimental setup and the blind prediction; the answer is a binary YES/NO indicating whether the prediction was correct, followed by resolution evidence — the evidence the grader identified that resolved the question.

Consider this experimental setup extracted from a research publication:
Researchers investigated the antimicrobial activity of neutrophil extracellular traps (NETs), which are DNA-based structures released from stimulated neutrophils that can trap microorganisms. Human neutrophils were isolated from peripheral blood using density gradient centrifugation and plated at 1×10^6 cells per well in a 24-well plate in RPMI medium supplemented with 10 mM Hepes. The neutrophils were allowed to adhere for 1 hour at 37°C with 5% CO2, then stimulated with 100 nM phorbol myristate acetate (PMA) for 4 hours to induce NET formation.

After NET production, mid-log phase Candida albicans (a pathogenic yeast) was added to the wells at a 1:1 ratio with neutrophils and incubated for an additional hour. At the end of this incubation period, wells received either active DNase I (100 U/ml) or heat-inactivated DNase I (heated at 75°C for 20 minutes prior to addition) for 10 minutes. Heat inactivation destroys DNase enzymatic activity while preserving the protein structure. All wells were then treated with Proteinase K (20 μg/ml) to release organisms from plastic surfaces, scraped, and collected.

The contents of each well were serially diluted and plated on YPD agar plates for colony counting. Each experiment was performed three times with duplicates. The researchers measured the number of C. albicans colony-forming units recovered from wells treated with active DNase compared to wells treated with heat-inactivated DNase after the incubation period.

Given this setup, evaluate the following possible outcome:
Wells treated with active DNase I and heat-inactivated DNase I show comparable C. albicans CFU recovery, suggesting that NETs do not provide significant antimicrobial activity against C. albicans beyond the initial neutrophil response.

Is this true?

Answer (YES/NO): NO